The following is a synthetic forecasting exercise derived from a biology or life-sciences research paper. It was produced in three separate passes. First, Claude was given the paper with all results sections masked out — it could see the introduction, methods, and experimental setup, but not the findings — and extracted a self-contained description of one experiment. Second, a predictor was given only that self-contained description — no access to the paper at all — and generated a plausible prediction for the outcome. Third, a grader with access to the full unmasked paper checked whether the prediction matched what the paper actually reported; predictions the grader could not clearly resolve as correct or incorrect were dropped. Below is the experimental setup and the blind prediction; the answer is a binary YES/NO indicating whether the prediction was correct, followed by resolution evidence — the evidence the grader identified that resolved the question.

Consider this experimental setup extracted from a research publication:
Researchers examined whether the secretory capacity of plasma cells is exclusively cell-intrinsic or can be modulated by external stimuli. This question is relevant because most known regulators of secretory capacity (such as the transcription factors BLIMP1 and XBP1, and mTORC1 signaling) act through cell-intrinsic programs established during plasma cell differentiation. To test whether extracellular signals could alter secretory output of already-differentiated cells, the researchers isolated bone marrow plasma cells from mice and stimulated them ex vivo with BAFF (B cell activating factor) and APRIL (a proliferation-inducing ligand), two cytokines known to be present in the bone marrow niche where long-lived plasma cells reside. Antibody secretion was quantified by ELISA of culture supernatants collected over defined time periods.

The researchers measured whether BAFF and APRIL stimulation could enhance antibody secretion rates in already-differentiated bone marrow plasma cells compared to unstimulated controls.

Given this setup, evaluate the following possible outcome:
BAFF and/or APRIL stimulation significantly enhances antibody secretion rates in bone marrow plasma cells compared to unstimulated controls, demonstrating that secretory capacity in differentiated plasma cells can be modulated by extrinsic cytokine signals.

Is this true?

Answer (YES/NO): YES